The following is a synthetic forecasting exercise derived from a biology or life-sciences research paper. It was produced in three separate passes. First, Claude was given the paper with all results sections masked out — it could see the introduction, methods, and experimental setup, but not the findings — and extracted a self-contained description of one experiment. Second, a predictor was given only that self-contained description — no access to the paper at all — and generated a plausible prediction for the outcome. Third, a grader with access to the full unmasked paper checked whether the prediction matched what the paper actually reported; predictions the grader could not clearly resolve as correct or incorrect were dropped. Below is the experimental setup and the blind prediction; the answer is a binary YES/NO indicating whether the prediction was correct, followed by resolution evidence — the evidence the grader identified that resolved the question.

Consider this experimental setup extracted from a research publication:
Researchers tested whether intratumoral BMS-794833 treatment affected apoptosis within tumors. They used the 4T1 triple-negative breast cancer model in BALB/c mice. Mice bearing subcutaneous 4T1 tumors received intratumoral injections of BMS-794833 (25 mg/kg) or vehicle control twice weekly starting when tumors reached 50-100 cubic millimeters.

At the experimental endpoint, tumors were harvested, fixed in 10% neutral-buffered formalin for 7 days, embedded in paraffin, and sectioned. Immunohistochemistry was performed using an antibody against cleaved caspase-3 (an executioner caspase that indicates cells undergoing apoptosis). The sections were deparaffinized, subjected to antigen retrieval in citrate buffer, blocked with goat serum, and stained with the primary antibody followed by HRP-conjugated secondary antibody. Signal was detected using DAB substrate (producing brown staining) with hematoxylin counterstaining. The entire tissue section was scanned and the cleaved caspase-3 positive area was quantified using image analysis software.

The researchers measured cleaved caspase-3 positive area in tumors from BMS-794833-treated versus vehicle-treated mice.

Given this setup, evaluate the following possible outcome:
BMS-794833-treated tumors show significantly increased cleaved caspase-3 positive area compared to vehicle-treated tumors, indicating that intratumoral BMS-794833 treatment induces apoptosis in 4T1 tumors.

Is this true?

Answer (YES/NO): NO